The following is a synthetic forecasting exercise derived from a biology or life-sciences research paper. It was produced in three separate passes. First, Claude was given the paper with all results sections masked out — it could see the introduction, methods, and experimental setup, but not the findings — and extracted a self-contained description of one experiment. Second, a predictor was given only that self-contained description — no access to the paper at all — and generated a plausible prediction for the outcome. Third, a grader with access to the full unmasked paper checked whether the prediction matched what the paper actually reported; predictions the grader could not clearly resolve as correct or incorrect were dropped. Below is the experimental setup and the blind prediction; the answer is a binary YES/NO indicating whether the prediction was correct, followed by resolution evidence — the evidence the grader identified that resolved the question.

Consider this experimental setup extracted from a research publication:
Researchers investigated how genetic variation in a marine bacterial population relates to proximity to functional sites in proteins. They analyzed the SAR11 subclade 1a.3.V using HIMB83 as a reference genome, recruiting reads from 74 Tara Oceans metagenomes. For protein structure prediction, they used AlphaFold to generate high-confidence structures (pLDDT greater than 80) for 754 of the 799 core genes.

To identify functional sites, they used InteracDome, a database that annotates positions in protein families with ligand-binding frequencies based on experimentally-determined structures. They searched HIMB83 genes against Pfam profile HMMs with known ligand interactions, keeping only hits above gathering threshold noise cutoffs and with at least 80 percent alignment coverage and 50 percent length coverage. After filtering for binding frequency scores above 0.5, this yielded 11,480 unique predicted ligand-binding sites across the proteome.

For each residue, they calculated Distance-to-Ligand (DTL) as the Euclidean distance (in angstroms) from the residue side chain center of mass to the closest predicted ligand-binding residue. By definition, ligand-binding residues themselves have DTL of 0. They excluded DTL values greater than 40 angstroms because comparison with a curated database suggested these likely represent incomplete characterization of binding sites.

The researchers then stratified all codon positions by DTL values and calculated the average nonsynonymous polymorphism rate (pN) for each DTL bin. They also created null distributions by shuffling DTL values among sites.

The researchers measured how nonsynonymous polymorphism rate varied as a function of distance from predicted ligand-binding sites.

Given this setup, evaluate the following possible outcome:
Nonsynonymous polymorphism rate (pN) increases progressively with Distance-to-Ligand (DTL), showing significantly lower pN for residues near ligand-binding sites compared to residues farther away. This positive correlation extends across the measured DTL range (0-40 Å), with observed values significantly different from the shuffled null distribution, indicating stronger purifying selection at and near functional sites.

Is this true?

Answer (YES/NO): YES